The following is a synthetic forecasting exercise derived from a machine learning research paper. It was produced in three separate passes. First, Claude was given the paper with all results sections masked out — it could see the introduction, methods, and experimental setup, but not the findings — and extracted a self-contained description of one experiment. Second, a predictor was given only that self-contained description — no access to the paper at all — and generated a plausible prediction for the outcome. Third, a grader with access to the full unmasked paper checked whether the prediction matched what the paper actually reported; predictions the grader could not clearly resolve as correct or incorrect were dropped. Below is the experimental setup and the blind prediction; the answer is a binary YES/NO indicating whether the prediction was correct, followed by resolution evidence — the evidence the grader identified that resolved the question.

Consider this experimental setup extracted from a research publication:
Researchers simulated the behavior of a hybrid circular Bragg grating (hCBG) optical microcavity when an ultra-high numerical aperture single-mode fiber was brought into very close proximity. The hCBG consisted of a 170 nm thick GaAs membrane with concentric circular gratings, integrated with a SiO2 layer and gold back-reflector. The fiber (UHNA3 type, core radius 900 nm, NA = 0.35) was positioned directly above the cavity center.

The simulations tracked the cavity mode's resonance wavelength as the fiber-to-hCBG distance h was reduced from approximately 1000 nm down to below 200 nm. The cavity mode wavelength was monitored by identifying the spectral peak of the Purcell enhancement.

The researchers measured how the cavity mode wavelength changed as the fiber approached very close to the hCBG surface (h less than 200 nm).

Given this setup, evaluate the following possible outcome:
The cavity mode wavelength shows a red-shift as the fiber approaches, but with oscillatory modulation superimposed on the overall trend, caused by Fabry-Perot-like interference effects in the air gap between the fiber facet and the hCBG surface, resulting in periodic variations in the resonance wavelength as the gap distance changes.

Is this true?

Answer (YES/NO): NO